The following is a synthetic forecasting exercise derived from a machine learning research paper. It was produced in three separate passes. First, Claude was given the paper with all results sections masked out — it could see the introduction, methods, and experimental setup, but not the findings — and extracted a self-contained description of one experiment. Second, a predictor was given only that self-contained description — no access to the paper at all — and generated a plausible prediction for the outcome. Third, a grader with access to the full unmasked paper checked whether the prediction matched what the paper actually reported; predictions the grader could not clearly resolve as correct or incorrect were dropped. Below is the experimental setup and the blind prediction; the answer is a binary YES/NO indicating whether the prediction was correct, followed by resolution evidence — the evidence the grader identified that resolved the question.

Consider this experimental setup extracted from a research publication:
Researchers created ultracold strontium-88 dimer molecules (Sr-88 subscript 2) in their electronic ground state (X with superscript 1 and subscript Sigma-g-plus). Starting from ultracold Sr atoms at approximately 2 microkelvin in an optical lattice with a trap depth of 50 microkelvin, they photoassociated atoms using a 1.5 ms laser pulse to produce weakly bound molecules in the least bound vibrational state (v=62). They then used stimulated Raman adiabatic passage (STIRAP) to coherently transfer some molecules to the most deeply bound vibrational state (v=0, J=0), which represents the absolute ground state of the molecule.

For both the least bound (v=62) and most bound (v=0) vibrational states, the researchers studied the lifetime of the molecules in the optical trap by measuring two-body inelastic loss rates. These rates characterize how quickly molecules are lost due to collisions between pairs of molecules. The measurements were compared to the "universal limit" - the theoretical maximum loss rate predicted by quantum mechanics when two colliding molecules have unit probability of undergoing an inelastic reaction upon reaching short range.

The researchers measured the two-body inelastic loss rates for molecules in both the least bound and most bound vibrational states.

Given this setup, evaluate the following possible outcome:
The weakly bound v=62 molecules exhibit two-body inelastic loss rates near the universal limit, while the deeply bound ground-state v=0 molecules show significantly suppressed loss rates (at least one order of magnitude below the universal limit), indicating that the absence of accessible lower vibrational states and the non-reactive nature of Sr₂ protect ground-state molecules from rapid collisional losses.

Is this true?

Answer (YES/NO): NO